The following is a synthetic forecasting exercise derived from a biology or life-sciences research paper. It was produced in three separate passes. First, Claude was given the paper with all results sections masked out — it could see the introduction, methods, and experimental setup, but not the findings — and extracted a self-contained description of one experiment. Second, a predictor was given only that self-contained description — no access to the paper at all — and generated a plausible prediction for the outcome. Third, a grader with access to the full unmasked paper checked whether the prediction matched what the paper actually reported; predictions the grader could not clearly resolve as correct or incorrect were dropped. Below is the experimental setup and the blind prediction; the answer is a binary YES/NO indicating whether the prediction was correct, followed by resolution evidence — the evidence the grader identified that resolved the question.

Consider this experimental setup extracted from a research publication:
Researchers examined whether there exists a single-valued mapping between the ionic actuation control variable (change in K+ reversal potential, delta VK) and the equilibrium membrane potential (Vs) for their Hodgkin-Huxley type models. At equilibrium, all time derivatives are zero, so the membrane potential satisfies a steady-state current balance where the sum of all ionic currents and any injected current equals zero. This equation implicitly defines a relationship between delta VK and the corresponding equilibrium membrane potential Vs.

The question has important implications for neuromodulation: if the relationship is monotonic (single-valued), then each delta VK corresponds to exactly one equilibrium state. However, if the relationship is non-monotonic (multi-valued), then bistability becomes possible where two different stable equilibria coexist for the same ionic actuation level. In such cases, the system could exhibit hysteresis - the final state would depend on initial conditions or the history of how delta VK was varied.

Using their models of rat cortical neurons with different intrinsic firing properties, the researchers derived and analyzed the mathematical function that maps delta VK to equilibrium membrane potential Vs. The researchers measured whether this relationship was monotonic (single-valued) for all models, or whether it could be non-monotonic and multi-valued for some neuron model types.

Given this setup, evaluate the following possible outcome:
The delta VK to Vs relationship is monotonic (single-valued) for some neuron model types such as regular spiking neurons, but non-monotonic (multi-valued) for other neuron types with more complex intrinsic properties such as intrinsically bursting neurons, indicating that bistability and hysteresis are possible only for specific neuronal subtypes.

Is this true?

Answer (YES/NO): NO